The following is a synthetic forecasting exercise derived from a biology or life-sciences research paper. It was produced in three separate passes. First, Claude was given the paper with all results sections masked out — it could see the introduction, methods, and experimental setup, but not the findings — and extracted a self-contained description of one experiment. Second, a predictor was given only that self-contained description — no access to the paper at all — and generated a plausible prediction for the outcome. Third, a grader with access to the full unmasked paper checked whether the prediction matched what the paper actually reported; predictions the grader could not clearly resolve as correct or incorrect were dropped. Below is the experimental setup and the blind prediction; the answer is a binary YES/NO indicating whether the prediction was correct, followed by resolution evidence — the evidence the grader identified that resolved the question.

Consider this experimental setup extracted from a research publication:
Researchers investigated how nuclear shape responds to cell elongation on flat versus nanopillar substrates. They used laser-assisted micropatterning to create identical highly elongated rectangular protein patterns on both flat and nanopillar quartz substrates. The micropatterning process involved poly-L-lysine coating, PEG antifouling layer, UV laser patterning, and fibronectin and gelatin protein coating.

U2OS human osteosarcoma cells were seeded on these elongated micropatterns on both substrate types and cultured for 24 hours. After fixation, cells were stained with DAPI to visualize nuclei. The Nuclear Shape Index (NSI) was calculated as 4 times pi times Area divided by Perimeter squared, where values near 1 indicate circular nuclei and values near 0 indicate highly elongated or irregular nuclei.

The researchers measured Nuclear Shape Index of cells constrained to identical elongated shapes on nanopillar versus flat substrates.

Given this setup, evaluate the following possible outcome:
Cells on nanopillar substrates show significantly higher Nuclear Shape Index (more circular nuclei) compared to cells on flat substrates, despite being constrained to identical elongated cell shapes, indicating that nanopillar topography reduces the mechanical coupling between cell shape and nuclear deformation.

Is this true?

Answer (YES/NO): NO